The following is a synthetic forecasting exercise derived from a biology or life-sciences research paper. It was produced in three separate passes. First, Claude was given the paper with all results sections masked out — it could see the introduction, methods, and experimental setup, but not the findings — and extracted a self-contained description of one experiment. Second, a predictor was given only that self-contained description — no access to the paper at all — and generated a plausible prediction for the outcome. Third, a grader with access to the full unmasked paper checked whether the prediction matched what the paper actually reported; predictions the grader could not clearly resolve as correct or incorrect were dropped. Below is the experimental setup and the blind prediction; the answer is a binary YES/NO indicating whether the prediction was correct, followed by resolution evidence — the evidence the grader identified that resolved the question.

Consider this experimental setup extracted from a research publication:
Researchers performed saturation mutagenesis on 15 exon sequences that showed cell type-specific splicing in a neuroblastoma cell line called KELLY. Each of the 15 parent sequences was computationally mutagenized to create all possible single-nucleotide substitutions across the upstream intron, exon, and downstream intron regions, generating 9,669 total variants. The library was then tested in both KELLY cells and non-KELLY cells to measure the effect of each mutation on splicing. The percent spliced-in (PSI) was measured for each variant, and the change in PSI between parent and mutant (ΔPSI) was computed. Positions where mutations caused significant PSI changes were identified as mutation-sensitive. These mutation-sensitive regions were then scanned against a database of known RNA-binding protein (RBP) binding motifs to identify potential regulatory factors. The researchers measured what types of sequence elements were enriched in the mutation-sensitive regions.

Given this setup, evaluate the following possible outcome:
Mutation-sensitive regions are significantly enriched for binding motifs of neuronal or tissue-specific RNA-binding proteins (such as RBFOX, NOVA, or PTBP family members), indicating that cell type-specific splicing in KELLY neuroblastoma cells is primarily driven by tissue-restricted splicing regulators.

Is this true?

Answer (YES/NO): NO